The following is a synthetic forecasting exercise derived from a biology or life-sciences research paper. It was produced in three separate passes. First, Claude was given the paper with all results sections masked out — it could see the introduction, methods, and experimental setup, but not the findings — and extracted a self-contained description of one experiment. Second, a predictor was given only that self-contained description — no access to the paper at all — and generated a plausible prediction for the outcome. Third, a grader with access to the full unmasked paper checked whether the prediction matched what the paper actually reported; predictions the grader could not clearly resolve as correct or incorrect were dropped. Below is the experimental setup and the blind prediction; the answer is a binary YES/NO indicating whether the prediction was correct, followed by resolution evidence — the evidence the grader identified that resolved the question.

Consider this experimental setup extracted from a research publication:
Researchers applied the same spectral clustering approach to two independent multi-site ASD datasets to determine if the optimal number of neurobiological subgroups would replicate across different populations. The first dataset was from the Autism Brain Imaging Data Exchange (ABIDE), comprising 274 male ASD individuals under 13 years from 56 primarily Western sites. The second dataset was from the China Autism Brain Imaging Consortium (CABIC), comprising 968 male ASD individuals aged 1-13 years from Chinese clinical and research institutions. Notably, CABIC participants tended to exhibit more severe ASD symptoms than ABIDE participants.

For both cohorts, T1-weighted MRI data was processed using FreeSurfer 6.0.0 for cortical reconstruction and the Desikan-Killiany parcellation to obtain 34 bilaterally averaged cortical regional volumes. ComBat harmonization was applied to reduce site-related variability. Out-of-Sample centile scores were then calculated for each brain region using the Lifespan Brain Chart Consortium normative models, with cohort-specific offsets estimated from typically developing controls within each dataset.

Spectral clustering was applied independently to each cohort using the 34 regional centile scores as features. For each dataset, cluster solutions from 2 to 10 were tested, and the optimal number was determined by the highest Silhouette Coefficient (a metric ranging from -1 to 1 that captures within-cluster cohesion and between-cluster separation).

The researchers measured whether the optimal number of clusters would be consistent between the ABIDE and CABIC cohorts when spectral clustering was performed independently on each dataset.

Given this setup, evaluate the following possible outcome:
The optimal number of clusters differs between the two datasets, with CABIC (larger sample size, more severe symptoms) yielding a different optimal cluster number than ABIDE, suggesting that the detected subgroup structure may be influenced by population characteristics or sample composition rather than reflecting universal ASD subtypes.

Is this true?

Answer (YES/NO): NO